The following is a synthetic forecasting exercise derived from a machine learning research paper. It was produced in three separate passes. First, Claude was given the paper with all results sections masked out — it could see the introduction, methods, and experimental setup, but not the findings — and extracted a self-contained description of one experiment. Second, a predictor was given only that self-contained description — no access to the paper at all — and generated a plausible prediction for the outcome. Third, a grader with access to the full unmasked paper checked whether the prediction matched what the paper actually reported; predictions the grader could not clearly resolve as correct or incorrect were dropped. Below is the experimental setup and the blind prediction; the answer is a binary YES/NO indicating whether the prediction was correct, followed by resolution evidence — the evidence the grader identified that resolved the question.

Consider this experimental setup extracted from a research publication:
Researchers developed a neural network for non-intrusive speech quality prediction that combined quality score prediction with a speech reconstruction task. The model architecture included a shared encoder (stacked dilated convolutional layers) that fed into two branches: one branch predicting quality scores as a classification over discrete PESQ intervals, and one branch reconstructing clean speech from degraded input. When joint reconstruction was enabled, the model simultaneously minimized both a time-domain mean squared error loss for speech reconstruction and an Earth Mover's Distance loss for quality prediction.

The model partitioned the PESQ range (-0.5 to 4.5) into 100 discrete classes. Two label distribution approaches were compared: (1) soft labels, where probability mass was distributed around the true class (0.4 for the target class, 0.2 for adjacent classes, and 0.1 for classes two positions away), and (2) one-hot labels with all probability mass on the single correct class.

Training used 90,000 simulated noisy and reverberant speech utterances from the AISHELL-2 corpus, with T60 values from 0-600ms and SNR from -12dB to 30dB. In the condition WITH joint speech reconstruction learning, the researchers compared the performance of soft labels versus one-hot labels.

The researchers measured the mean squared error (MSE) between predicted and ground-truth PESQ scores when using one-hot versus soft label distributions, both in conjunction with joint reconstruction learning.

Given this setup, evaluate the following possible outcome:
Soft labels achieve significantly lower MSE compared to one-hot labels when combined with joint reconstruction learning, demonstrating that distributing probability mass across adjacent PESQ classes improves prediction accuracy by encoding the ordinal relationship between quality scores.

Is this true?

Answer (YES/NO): NO